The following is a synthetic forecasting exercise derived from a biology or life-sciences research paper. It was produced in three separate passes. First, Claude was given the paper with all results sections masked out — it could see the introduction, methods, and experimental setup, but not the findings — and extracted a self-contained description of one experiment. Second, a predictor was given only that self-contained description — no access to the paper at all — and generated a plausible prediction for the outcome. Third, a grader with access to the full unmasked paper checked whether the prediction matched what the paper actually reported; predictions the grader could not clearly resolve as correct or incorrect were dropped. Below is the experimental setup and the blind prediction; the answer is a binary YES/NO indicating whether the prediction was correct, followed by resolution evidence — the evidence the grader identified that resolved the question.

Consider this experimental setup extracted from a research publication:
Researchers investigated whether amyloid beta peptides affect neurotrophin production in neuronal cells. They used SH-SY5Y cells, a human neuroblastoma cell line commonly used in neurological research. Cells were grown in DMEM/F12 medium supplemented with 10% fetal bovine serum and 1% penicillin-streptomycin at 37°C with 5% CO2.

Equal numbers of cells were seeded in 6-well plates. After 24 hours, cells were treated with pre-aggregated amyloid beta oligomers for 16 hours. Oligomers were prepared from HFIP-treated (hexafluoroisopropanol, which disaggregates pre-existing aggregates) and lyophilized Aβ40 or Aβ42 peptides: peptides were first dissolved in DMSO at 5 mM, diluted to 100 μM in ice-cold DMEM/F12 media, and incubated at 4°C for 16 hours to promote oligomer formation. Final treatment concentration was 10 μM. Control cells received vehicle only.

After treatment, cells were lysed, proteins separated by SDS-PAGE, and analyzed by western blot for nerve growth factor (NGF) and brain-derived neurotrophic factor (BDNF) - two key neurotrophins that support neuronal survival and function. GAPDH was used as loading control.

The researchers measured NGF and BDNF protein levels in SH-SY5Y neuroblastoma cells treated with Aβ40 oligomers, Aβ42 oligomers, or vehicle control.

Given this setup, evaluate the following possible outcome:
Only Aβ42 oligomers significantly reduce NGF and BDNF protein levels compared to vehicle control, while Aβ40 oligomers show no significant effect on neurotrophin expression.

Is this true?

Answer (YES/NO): NO